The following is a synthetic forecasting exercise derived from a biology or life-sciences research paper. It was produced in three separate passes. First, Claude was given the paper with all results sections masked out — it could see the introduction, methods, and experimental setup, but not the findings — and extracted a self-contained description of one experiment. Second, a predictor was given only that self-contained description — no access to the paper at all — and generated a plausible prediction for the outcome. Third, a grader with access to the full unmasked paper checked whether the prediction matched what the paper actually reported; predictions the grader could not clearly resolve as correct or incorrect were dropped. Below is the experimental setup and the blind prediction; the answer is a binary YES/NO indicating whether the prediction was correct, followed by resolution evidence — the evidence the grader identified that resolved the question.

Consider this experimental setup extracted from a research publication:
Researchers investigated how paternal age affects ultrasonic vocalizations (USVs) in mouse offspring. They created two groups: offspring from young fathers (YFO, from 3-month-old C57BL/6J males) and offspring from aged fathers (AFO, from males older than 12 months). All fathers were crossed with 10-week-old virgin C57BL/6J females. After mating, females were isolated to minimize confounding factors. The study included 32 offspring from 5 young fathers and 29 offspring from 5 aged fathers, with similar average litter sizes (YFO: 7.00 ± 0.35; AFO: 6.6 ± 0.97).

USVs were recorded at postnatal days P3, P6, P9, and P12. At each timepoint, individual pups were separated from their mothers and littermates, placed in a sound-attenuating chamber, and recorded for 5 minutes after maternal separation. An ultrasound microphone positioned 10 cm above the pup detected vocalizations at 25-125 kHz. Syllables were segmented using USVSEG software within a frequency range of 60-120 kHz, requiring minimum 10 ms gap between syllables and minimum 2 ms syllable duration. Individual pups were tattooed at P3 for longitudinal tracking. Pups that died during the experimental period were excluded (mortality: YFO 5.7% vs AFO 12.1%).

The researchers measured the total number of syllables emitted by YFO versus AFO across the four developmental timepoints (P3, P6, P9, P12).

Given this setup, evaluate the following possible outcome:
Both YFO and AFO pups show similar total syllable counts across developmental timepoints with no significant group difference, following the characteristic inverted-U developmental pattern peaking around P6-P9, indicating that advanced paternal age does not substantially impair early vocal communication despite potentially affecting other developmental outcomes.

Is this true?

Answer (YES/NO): NO